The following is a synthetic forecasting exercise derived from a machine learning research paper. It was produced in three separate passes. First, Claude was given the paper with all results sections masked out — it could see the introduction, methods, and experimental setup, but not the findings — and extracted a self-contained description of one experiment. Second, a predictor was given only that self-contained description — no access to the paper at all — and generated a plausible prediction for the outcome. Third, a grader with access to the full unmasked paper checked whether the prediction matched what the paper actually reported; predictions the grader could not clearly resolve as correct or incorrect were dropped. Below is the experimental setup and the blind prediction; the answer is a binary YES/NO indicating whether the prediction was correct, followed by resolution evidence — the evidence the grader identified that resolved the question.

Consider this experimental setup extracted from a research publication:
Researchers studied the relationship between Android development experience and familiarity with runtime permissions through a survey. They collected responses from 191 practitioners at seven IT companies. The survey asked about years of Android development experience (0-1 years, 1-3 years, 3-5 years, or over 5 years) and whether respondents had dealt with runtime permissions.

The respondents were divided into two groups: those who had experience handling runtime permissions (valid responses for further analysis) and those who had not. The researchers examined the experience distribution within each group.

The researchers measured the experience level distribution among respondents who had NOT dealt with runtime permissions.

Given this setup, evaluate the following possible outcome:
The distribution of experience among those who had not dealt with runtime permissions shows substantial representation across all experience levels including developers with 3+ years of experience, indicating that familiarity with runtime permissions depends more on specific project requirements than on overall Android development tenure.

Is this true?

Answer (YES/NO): NO